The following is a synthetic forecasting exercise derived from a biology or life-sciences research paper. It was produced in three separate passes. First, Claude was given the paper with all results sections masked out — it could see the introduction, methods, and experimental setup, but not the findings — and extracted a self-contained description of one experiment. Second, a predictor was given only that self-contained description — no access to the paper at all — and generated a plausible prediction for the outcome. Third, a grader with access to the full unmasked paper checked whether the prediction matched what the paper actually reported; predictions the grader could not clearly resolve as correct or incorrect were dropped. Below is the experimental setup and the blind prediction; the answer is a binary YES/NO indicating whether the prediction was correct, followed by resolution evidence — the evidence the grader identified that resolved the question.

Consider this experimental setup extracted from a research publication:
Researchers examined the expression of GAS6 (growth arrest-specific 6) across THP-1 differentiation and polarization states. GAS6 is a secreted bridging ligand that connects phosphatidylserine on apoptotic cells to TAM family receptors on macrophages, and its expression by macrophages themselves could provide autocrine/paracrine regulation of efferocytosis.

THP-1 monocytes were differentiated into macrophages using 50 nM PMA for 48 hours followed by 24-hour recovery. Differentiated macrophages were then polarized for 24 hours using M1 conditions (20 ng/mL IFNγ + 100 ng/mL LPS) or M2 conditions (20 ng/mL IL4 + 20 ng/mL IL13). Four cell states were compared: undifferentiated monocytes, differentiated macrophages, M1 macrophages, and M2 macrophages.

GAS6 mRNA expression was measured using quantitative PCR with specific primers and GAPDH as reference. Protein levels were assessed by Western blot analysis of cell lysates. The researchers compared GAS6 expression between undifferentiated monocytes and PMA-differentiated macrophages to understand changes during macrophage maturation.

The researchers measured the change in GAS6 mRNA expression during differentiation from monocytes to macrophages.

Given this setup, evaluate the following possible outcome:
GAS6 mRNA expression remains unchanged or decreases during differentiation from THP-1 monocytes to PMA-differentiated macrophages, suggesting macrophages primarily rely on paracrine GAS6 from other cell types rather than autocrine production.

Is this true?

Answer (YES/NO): YES